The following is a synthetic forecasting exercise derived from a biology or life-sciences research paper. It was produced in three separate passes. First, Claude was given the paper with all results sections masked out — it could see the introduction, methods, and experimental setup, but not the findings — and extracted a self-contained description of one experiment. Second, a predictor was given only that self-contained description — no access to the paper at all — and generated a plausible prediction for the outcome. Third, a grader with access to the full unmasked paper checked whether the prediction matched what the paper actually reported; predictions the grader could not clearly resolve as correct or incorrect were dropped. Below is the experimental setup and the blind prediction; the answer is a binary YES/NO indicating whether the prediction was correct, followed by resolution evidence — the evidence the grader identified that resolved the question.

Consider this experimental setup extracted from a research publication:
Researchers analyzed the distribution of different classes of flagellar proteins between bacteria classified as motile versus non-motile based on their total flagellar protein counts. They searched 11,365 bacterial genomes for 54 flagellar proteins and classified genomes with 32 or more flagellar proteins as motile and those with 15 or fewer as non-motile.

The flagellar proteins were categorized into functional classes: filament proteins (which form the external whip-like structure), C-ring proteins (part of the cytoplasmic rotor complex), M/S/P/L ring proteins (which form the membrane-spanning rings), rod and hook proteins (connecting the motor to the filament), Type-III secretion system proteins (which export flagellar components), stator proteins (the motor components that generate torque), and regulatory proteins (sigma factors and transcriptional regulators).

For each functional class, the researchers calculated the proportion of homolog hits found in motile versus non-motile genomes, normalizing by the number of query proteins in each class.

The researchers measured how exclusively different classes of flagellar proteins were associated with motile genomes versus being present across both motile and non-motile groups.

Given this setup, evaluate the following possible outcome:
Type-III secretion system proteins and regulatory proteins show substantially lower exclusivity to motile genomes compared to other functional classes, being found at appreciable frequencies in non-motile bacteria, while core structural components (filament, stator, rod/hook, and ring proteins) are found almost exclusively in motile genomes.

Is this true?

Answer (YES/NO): NO